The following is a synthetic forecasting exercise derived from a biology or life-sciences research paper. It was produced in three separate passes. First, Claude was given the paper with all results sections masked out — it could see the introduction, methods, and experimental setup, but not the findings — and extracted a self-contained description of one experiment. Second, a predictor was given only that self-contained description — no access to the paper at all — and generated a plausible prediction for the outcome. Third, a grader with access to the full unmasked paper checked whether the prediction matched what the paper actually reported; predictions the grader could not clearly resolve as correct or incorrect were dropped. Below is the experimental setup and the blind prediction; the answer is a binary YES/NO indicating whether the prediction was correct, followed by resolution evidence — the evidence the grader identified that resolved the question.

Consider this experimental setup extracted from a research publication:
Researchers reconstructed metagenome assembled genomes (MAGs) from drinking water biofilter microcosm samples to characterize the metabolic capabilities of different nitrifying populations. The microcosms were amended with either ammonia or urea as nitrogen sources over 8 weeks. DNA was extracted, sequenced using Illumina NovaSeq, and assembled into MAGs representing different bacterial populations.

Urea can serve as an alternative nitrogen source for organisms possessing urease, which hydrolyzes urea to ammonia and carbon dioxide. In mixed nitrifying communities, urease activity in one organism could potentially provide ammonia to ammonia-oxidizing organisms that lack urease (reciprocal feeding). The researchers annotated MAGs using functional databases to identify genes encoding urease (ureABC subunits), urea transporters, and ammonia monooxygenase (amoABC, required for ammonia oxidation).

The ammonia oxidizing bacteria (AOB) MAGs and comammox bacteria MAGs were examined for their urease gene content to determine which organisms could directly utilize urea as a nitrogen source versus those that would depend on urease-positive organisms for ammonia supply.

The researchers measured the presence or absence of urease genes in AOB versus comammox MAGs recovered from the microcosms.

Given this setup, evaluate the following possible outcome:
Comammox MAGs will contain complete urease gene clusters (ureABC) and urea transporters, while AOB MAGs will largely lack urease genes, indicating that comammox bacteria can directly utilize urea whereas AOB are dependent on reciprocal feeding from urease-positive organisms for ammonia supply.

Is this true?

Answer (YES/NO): NO